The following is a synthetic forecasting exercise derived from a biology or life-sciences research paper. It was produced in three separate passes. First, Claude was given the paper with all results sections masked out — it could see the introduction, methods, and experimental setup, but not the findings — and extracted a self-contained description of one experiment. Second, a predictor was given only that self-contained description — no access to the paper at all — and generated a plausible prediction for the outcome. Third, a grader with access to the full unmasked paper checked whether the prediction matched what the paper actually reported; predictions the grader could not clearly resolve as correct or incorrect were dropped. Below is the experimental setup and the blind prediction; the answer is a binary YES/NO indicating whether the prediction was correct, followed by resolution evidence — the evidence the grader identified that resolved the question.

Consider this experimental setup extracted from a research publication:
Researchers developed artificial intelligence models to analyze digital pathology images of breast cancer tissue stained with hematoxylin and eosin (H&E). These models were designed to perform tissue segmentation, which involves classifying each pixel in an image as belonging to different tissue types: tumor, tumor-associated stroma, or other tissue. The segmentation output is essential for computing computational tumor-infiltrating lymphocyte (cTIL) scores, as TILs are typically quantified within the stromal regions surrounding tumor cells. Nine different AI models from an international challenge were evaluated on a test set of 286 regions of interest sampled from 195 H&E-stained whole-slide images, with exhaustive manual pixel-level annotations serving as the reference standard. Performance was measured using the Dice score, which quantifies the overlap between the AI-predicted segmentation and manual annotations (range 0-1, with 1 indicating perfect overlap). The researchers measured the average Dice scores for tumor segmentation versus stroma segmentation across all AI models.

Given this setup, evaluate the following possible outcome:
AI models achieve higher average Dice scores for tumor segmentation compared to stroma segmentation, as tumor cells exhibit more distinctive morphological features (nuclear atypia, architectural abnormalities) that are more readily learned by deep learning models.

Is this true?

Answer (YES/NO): NO